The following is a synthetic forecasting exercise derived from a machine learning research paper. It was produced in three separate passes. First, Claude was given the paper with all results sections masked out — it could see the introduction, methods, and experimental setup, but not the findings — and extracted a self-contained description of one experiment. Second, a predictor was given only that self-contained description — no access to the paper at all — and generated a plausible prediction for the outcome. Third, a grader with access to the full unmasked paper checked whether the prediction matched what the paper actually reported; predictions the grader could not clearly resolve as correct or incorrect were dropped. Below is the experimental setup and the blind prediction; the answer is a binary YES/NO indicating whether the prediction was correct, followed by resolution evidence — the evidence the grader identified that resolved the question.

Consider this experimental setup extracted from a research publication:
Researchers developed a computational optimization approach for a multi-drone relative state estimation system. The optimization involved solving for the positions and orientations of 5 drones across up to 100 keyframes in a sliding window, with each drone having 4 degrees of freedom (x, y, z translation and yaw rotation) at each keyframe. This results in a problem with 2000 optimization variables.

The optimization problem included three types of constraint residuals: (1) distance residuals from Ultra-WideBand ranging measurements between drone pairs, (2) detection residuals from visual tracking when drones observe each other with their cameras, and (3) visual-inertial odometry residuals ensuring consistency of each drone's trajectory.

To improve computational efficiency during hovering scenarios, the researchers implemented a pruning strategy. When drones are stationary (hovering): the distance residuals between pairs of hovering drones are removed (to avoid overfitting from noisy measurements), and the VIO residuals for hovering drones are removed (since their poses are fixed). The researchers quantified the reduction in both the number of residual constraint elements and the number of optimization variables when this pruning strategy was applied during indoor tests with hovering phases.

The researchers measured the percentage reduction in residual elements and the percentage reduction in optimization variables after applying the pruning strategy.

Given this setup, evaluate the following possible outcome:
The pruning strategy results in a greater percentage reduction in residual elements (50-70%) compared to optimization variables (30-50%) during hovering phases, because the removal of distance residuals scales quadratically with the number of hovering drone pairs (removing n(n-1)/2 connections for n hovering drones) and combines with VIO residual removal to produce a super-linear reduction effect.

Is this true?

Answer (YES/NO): YES